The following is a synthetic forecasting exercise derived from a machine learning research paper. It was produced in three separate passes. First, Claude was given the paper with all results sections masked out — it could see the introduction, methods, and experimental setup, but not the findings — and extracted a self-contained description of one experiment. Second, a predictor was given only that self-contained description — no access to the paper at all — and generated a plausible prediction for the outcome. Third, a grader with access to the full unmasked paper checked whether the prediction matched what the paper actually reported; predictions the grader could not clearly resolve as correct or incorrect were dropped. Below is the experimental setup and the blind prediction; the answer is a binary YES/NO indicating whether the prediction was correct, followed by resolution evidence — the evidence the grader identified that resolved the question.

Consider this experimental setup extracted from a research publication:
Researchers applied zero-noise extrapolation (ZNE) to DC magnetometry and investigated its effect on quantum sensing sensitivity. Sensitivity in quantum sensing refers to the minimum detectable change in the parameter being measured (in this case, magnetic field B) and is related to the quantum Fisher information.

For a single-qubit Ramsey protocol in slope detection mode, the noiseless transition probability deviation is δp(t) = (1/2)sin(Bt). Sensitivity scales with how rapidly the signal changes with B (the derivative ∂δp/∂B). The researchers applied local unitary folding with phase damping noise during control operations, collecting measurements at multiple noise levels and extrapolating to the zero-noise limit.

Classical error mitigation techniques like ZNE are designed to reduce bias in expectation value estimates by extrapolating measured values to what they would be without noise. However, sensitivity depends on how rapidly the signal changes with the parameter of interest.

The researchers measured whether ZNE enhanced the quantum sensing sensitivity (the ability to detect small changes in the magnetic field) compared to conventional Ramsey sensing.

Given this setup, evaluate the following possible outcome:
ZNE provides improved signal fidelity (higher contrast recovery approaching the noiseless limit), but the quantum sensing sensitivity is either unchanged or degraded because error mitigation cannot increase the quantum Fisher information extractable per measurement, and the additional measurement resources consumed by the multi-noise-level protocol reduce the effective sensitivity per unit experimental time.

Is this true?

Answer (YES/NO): YES